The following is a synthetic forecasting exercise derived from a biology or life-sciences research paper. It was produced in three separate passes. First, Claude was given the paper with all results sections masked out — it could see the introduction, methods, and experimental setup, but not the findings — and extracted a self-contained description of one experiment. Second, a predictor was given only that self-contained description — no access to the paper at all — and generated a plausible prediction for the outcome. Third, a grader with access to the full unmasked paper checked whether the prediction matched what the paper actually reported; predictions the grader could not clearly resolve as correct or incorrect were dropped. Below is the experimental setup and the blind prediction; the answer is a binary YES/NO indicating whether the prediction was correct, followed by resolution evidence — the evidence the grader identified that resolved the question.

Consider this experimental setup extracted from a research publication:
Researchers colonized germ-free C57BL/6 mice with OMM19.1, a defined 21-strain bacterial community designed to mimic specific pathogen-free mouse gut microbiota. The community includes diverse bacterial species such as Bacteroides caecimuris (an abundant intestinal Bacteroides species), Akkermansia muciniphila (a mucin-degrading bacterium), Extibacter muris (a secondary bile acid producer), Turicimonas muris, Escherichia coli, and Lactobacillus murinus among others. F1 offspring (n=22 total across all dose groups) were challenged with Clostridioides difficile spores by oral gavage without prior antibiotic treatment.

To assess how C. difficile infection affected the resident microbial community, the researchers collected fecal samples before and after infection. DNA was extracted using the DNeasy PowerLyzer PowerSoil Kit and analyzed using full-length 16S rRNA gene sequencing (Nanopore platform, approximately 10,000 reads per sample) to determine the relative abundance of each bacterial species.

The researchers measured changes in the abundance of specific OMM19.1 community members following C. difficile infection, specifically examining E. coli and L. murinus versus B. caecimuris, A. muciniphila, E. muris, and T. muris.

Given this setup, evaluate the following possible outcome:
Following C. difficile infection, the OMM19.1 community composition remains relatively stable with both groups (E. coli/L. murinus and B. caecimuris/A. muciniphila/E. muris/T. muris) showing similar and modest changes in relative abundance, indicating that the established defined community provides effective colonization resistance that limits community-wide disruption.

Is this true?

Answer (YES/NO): NO